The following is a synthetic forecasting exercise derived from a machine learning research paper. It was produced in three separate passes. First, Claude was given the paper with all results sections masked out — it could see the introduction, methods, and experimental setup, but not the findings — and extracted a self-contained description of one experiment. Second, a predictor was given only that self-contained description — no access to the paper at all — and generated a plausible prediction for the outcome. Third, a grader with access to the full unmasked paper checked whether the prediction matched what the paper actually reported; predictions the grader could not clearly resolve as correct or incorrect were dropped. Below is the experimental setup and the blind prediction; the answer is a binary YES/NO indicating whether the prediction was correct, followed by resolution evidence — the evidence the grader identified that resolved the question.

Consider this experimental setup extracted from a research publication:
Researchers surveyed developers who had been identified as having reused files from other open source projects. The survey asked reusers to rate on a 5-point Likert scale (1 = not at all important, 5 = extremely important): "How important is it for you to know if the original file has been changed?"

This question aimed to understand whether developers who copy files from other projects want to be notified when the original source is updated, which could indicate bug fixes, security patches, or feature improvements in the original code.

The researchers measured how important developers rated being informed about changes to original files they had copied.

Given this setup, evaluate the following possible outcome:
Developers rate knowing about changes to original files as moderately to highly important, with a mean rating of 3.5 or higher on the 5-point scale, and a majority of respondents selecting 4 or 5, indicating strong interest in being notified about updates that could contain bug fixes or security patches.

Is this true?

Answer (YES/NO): NO